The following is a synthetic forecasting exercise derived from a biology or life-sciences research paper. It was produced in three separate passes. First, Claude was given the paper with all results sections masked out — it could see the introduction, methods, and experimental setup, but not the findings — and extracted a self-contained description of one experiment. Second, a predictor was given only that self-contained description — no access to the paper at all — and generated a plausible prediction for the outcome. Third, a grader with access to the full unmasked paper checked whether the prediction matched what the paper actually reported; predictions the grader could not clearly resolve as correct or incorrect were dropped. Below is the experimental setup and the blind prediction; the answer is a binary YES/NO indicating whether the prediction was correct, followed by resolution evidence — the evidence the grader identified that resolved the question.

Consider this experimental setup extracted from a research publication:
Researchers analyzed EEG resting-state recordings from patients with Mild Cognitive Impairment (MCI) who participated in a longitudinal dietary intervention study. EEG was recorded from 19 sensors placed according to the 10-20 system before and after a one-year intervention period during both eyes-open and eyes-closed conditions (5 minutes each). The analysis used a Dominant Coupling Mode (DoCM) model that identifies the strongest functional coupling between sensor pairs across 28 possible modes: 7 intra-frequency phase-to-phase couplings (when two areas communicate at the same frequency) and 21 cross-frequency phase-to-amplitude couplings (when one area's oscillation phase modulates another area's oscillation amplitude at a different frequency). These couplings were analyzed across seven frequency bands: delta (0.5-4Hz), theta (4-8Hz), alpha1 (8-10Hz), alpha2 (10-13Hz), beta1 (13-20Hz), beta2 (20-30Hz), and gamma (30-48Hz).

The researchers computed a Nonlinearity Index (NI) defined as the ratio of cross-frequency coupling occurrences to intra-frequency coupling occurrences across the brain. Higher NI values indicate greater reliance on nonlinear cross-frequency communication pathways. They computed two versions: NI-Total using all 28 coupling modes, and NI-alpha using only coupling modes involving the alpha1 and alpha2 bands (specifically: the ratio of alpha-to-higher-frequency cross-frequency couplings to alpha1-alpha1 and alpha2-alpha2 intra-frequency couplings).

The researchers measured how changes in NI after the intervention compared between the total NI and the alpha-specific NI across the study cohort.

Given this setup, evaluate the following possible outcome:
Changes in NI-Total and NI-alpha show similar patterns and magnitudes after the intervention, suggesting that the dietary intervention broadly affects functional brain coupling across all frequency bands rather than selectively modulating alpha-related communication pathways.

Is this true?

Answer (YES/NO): NO